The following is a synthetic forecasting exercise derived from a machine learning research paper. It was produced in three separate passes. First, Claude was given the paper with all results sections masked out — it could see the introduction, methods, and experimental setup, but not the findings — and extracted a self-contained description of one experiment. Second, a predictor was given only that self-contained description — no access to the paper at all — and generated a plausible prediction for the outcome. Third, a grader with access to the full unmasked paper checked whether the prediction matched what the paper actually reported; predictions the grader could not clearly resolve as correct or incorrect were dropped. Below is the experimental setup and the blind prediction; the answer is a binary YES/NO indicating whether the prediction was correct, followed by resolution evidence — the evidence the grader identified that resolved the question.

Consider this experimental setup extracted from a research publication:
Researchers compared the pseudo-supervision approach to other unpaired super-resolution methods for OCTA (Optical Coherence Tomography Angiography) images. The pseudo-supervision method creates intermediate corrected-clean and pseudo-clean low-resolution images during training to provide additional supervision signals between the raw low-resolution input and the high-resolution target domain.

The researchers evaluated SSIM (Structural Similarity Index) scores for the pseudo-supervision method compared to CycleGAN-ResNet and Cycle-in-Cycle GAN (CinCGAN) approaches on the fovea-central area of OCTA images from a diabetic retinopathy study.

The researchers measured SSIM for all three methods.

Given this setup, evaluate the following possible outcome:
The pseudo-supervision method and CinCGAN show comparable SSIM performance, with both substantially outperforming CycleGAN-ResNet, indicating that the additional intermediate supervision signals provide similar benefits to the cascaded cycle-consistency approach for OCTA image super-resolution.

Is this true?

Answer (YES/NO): NO